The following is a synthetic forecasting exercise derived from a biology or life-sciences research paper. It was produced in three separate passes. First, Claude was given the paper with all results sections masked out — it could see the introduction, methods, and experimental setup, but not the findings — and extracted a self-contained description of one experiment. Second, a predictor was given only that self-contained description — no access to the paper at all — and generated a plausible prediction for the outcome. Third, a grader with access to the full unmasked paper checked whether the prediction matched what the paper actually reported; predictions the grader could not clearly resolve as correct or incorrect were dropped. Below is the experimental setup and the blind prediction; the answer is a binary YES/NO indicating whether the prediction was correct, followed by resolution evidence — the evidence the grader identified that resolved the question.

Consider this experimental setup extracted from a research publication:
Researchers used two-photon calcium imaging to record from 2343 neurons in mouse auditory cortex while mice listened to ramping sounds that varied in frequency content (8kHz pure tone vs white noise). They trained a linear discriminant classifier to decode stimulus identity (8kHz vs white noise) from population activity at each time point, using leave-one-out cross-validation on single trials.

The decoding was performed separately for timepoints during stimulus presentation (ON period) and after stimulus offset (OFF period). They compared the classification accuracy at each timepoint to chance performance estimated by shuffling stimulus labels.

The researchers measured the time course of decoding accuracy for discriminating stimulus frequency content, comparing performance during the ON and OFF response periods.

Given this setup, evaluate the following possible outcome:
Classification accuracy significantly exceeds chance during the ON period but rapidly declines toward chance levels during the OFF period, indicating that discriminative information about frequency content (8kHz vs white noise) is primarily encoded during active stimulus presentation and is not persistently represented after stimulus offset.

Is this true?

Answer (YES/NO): NO